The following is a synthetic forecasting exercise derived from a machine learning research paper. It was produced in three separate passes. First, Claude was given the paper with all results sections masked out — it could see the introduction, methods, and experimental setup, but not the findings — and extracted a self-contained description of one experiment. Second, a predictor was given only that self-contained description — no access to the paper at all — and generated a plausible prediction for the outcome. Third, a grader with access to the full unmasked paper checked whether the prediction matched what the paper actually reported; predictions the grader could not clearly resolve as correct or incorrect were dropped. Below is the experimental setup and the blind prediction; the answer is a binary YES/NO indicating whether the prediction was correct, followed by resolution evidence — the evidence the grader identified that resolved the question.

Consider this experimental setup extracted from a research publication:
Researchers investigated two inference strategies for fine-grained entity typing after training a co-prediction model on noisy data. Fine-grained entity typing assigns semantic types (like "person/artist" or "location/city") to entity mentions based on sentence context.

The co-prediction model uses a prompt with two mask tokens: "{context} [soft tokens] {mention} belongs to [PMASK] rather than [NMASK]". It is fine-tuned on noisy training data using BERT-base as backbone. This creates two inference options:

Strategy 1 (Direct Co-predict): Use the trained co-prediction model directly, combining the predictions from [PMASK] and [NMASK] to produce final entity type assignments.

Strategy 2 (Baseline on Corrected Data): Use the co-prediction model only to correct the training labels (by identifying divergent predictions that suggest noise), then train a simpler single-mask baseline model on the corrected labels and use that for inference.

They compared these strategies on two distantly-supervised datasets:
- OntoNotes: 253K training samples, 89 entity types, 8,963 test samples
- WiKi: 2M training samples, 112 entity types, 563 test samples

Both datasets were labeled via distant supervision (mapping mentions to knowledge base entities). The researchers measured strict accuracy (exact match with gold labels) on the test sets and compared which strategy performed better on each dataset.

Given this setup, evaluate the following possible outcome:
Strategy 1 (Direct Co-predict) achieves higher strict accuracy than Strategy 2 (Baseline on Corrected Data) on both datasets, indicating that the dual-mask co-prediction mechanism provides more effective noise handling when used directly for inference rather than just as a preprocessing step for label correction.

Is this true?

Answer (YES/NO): NO